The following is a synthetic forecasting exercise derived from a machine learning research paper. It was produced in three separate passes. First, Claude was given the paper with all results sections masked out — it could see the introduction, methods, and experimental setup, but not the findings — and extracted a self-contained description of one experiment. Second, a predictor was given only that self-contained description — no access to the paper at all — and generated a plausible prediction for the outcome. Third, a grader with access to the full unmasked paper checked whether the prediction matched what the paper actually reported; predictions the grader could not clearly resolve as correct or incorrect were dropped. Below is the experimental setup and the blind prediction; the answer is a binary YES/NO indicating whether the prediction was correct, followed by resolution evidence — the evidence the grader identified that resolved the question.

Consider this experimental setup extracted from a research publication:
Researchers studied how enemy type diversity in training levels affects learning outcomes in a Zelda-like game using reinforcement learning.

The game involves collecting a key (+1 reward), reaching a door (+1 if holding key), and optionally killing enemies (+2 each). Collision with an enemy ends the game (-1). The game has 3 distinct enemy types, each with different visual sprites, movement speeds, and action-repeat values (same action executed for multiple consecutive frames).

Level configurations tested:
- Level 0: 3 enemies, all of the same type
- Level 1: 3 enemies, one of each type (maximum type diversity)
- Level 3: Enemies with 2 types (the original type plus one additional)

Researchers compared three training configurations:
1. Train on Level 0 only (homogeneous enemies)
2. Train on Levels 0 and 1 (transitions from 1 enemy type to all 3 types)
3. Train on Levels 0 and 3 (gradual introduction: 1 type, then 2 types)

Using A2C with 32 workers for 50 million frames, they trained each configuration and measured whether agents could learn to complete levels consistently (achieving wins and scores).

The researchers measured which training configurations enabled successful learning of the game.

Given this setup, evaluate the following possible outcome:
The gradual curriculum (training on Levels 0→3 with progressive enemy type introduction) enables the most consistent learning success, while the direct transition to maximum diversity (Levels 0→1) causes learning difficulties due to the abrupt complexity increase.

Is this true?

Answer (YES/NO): YES